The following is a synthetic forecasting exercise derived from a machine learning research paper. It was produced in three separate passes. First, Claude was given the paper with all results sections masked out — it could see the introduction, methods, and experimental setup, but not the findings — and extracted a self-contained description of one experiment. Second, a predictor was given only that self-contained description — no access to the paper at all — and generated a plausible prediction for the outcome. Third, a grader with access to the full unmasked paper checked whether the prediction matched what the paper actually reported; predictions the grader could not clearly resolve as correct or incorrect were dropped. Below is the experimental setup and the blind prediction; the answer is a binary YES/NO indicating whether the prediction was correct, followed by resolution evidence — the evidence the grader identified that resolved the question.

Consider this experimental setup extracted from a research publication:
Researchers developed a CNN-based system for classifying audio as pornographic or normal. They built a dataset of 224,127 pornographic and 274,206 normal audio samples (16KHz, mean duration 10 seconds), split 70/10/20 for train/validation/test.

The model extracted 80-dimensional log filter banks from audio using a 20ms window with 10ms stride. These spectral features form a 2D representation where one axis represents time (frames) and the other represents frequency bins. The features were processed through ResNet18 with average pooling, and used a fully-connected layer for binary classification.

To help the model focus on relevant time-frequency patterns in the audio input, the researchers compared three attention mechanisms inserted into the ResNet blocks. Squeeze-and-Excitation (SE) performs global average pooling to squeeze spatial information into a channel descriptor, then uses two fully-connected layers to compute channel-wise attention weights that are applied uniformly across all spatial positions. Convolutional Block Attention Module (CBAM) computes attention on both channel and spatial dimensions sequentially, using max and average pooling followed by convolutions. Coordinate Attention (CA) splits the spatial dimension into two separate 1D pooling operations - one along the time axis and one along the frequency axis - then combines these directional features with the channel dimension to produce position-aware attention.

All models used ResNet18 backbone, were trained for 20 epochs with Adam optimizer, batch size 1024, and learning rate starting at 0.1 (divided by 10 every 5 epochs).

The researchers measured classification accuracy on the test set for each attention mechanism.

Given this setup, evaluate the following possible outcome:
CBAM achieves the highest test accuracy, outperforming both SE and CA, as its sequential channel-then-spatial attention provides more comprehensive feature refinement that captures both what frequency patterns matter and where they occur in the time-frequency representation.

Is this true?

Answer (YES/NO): NO